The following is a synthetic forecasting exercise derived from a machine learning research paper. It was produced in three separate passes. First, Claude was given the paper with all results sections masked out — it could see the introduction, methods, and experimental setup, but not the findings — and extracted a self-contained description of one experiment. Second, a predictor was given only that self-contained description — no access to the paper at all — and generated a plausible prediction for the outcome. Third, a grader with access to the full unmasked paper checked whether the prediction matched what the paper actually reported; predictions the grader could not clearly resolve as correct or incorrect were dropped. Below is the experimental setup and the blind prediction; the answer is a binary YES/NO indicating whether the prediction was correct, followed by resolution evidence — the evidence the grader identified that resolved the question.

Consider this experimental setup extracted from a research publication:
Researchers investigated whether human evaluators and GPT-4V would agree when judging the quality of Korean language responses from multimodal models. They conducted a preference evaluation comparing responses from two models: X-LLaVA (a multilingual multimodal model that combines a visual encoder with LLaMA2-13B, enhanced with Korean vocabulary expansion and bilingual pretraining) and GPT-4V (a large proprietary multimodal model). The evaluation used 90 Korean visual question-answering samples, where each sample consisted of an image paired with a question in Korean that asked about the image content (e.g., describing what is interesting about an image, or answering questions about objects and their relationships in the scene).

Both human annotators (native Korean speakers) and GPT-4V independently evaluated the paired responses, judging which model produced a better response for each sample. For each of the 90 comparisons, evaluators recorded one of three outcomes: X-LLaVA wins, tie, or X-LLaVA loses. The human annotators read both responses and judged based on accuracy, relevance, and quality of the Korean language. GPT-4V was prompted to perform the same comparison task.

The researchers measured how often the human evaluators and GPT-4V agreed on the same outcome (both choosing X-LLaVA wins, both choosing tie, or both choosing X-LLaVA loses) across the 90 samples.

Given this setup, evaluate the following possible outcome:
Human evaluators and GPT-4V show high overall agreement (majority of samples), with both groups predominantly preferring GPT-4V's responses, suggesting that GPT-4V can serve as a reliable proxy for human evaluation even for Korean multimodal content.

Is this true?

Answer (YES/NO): NO